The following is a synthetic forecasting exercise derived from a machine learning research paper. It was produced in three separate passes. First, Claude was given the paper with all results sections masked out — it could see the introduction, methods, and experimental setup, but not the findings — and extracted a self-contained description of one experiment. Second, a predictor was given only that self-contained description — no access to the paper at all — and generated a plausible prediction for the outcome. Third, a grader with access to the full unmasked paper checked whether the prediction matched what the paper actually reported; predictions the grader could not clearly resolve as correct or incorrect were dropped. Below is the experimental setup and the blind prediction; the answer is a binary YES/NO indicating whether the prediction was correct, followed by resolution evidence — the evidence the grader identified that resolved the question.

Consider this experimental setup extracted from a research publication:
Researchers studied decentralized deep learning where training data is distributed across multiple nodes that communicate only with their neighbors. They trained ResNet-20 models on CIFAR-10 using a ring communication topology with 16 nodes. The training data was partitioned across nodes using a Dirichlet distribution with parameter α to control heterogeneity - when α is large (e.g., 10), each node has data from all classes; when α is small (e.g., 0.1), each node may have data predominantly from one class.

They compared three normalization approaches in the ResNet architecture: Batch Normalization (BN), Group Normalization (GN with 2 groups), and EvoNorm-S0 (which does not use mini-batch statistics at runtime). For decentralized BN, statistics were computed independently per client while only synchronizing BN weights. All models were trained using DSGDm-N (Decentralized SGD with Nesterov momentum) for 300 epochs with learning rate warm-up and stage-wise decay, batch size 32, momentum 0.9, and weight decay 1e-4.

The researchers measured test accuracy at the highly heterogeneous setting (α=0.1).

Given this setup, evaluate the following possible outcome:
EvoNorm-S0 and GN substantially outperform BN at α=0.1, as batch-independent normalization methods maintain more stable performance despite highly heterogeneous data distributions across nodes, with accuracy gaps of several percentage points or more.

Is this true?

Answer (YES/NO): YES